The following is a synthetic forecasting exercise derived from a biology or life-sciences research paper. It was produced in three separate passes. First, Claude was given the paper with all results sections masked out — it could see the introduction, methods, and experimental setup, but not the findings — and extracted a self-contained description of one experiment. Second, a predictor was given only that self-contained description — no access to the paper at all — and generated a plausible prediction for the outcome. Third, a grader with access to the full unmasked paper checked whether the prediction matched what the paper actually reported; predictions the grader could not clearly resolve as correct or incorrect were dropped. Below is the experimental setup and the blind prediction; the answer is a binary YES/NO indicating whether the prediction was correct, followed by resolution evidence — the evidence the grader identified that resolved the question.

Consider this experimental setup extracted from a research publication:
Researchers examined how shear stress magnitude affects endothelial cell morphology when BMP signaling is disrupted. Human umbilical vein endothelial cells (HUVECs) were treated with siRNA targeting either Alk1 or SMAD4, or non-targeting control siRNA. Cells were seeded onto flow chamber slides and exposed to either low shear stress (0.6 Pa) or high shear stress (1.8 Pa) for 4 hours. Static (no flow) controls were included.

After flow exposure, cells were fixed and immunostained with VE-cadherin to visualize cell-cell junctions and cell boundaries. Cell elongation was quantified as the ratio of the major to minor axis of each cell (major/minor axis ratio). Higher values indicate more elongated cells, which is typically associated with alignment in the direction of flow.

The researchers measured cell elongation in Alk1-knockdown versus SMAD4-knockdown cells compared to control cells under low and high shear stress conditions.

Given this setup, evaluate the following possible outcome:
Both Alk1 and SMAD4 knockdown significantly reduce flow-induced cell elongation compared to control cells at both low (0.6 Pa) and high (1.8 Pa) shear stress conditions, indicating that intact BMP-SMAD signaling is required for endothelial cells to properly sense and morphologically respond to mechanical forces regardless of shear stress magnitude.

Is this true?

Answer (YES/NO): NO